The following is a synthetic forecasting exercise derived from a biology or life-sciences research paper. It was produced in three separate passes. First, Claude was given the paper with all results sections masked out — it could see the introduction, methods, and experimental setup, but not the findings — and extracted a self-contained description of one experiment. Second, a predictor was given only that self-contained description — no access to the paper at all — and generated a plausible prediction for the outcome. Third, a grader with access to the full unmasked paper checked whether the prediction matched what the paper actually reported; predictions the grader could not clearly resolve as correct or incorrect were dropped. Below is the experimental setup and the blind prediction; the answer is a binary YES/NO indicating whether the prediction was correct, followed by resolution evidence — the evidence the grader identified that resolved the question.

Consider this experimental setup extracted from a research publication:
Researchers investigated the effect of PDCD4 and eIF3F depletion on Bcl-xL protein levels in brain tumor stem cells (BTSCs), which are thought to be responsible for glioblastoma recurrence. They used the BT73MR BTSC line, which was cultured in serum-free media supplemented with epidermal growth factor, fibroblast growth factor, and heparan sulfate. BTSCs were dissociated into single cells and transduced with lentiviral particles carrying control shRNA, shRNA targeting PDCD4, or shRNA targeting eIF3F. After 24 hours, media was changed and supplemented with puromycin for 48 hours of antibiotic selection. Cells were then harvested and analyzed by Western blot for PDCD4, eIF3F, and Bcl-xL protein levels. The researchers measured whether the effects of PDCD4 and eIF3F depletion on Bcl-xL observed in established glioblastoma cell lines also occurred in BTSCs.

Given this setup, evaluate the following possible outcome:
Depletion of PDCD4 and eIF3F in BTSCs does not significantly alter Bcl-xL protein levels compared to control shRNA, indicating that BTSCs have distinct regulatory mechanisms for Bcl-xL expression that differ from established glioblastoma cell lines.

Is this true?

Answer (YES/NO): NO